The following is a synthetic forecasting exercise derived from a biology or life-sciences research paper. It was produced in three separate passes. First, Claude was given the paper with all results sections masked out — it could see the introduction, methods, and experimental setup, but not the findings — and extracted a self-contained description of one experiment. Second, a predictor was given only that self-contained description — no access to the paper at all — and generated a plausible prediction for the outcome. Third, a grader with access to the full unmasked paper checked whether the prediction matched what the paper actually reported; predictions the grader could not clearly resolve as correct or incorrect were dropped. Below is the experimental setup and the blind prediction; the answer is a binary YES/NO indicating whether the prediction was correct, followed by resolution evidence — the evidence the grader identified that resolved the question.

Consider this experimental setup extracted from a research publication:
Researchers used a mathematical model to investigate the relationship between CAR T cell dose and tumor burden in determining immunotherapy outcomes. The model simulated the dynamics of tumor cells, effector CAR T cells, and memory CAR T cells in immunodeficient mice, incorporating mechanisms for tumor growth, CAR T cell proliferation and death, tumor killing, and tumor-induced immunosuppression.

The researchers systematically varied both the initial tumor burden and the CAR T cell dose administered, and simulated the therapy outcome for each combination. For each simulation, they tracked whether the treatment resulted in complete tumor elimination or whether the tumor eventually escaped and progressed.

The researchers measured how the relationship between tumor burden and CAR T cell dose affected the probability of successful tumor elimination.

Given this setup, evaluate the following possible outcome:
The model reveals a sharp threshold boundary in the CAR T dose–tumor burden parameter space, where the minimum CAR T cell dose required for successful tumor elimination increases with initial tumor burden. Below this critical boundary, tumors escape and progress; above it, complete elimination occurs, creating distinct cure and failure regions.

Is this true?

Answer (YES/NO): NO